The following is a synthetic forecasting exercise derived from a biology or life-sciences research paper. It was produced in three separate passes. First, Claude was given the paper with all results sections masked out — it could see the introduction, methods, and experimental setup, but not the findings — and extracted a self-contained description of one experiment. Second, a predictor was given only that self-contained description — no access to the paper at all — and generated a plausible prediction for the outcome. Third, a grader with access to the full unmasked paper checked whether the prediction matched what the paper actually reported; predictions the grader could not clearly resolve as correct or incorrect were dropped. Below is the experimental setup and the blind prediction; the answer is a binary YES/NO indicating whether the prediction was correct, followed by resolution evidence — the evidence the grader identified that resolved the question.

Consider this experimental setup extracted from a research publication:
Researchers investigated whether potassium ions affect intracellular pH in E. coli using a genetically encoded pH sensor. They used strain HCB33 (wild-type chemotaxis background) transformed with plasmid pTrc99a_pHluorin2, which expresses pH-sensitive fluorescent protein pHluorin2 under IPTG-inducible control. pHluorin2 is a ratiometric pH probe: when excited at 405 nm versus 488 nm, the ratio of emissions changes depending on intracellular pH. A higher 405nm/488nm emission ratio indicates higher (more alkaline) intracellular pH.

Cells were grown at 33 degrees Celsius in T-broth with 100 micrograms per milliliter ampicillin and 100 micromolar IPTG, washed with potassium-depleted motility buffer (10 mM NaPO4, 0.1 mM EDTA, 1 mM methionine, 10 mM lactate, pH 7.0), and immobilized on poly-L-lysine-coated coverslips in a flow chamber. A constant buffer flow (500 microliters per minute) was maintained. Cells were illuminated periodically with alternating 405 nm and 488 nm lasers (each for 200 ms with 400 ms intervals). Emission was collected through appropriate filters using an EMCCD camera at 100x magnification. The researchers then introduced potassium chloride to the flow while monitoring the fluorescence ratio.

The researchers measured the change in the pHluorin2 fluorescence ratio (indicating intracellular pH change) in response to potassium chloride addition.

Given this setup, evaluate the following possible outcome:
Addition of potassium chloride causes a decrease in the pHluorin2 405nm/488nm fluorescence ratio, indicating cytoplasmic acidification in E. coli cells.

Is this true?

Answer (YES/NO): NO